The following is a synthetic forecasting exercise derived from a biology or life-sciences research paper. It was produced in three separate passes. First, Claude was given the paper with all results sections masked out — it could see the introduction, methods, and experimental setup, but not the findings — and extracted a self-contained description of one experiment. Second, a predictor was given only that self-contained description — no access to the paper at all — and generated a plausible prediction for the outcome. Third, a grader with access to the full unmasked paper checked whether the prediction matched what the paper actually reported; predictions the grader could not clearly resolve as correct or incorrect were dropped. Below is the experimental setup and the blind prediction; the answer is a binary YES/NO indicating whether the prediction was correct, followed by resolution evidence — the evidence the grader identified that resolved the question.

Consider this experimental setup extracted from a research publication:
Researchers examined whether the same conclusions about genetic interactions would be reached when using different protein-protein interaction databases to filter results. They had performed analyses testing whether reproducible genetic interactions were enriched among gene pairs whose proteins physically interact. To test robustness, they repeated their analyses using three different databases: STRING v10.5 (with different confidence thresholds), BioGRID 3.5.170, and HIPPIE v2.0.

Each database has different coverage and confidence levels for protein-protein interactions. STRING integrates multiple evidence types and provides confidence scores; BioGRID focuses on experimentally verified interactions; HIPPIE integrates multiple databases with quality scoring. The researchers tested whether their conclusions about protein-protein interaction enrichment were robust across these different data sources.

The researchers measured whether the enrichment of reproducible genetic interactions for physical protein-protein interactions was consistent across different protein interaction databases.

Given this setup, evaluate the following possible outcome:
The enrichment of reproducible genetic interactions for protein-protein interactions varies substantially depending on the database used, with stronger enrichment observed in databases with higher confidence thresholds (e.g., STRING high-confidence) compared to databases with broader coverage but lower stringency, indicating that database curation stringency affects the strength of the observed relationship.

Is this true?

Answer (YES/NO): NO